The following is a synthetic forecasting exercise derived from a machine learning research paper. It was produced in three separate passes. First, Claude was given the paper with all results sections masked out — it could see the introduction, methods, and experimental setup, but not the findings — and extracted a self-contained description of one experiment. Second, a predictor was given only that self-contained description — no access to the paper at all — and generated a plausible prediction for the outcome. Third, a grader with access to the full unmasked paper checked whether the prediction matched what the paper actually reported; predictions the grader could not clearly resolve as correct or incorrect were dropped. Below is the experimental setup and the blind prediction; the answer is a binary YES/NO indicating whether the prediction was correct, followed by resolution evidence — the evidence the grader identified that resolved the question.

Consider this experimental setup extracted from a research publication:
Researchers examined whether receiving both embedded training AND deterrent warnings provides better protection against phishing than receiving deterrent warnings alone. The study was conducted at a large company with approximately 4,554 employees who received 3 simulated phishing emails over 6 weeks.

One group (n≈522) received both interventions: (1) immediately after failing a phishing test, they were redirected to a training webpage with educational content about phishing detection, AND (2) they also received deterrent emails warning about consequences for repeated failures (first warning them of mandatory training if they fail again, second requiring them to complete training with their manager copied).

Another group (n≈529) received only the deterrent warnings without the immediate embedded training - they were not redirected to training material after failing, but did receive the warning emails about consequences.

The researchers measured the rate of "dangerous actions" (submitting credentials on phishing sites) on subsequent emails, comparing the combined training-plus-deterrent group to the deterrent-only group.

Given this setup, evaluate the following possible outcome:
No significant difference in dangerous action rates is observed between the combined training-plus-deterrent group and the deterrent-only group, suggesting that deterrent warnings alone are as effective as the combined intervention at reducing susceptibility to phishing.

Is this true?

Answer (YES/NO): YES